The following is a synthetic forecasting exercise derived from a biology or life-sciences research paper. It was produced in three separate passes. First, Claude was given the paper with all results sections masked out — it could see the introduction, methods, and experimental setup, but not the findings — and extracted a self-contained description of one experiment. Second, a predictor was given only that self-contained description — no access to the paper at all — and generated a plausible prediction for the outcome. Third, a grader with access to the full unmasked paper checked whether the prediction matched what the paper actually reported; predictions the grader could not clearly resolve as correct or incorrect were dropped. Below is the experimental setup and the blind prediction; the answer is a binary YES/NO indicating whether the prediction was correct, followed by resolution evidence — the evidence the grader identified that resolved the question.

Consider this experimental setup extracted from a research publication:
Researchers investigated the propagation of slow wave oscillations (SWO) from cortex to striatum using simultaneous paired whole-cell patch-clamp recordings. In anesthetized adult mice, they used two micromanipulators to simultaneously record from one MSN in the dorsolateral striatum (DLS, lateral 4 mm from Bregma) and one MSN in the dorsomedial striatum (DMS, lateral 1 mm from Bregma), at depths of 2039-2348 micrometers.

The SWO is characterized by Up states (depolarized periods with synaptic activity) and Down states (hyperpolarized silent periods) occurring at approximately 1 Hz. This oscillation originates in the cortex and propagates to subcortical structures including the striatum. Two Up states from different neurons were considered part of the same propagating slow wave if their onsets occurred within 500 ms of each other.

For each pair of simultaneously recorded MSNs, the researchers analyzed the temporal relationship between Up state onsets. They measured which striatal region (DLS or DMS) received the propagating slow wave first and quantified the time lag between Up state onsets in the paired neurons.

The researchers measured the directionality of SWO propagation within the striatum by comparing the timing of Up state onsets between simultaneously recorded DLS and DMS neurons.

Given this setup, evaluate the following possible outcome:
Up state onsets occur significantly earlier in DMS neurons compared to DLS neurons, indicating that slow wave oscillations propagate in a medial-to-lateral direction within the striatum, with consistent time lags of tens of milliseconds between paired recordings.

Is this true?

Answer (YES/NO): NO